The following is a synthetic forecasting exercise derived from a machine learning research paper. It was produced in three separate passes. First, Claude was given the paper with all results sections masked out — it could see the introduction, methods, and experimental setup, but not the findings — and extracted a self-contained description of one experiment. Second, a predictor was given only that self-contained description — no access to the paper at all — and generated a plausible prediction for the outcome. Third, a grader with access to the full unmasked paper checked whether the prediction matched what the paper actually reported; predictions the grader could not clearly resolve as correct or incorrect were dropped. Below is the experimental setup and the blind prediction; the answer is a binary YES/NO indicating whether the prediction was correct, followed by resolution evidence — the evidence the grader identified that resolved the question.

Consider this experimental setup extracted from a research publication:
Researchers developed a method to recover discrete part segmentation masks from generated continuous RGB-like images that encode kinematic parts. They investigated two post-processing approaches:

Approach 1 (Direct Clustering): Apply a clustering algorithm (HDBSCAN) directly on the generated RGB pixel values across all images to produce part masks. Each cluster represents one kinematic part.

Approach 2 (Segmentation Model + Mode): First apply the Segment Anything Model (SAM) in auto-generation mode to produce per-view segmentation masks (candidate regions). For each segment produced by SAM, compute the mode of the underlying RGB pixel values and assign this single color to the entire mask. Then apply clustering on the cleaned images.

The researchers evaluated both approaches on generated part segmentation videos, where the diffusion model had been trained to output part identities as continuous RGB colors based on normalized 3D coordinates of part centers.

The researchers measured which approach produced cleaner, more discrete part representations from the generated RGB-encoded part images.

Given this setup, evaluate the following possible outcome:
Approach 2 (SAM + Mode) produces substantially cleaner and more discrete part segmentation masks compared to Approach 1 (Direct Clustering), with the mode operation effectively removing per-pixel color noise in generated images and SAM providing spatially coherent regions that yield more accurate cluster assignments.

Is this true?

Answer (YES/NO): YES